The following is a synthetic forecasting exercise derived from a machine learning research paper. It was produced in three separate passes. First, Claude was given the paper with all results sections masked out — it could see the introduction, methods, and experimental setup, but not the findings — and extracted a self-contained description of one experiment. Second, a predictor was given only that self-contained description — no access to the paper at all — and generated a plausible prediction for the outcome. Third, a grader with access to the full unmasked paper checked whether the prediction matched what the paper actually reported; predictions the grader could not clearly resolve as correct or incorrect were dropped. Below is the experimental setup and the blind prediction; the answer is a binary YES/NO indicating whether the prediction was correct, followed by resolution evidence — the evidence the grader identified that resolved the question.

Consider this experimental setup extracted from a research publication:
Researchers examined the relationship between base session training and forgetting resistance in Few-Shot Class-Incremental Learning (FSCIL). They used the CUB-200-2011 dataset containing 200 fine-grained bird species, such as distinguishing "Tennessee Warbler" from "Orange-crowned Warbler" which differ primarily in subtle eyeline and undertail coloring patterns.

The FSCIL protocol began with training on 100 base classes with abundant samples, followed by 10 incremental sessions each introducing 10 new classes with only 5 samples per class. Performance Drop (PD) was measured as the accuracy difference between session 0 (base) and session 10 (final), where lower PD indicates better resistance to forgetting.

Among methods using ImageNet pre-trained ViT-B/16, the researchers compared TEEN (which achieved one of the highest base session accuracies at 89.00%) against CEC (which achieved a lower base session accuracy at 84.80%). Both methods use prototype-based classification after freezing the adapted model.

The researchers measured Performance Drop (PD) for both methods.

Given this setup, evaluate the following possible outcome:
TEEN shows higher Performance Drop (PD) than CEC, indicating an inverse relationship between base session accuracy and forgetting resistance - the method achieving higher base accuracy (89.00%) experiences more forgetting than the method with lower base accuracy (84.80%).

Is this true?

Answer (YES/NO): YES